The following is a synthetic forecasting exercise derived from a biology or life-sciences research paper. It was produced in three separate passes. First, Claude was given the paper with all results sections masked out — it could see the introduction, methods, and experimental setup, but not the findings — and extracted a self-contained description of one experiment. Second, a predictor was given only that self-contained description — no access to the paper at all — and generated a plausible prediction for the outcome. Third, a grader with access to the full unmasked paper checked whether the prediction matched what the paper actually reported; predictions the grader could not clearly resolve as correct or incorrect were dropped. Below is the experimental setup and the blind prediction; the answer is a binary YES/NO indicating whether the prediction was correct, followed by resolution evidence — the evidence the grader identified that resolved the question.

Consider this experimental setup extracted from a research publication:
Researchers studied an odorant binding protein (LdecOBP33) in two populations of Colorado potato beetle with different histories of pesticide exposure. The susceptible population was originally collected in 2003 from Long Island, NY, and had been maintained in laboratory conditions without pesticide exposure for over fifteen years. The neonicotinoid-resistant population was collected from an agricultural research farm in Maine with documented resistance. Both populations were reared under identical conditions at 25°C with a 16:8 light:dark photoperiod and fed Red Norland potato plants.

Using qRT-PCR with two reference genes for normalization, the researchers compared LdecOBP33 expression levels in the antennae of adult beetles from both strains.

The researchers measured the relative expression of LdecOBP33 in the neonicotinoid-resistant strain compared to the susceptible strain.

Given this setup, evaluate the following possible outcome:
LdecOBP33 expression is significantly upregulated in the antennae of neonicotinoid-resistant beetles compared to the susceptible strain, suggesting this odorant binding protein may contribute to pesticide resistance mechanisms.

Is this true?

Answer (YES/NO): YES